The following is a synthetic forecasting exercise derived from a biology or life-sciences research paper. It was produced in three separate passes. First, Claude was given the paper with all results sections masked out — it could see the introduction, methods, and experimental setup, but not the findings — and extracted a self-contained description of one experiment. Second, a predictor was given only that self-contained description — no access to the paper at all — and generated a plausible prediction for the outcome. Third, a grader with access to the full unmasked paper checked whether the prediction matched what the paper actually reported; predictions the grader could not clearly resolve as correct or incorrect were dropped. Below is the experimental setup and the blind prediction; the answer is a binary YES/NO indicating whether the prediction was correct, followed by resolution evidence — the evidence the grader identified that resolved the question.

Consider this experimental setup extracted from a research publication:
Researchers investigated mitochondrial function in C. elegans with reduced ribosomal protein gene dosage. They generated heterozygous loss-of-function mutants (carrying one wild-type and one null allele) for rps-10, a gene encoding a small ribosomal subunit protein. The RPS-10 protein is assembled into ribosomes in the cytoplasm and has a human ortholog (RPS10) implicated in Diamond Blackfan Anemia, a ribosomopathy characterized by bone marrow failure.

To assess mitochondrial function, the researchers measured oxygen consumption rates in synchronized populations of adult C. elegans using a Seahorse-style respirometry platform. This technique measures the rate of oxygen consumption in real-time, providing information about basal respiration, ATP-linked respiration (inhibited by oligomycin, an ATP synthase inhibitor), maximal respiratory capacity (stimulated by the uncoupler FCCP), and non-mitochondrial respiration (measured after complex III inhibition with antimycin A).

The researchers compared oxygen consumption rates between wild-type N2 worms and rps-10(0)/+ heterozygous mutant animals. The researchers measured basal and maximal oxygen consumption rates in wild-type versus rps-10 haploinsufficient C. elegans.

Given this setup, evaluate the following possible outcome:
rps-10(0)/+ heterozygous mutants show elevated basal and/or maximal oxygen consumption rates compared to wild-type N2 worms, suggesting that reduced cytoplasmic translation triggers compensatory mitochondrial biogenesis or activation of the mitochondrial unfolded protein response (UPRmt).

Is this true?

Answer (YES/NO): NO